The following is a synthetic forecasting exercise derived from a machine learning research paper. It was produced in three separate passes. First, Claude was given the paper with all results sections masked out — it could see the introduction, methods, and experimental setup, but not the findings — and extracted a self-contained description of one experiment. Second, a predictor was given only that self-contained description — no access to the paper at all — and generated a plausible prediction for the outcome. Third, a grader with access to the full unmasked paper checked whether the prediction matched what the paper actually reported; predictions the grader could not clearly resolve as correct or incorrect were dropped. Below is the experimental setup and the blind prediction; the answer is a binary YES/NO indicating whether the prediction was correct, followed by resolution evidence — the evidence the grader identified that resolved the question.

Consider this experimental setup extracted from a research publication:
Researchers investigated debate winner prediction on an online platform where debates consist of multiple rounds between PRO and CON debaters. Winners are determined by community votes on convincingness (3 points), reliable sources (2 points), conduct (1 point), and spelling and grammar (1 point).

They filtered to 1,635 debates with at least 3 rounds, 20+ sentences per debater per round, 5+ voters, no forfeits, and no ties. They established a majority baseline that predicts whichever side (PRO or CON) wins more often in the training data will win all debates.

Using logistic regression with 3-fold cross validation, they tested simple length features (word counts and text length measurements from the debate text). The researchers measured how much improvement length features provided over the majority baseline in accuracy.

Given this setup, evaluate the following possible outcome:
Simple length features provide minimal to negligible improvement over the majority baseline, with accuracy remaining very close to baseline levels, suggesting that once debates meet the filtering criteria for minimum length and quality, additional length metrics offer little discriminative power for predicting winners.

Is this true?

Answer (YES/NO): YES